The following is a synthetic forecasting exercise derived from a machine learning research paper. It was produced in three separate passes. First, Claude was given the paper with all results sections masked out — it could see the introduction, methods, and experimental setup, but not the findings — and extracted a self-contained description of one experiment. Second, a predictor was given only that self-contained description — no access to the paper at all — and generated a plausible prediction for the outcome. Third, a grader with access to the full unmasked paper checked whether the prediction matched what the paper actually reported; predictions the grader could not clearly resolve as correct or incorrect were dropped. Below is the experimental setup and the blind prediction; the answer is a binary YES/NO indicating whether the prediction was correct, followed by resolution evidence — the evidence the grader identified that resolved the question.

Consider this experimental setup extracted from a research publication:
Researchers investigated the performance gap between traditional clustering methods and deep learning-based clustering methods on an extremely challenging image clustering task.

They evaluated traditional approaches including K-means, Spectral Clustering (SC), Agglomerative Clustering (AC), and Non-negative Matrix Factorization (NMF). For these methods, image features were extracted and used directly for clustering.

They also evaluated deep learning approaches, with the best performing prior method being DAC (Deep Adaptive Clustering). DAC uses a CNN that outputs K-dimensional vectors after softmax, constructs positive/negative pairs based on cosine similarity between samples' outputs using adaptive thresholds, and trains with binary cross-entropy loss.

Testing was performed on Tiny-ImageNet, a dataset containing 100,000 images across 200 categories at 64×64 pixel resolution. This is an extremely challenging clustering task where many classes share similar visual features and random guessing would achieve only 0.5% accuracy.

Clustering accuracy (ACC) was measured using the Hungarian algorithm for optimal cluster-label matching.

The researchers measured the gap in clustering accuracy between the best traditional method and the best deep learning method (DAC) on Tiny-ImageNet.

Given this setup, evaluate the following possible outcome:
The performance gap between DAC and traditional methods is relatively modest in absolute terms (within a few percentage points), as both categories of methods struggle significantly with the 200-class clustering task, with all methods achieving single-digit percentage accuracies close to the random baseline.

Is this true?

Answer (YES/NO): NO